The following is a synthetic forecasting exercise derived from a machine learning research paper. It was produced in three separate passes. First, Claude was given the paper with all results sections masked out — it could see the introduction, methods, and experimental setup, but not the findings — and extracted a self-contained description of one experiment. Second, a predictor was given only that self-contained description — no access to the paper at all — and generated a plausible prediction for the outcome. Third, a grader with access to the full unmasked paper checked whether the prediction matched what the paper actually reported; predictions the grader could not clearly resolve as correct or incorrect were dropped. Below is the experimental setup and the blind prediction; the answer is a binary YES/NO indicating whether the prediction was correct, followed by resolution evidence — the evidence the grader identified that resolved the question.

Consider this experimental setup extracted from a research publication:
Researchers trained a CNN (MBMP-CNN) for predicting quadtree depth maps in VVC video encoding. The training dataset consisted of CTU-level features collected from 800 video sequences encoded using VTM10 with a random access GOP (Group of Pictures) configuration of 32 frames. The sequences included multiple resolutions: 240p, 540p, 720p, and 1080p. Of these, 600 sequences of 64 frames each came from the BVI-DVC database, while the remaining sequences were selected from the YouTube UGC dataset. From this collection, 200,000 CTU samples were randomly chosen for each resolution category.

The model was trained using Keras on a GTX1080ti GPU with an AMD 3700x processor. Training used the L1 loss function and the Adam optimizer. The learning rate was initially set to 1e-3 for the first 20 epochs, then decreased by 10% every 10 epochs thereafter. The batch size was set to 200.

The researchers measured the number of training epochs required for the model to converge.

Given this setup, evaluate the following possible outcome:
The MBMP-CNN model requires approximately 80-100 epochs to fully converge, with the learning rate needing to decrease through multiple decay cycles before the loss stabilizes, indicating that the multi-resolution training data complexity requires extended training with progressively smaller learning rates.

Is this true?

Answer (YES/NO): NO